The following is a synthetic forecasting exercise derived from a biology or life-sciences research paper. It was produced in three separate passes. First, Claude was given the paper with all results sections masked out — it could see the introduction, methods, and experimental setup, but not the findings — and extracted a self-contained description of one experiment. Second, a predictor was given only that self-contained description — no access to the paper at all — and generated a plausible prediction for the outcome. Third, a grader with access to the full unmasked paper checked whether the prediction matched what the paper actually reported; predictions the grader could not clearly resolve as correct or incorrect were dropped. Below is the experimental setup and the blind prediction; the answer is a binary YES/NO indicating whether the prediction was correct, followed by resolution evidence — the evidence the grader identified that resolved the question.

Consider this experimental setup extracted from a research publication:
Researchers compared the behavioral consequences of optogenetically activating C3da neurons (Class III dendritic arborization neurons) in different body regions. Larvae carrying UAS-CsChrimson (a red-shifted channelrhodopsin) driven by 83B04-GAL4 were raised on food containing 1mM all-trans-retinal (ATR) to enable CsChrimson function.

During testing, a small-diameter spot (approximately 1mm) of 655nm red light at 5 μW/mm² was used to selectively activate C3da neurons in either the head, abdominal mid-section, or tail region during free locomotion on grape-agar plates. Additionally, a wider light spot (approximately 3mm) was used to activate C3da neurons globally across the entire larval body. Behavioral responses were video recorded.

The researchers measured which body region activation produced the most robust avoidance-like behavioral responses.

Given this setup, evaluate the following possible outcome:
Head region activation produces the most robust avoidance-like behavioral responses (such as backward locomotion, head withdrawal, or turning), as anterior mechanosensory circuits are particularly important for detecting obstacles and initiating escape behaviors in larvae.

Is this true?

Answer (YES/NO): YES